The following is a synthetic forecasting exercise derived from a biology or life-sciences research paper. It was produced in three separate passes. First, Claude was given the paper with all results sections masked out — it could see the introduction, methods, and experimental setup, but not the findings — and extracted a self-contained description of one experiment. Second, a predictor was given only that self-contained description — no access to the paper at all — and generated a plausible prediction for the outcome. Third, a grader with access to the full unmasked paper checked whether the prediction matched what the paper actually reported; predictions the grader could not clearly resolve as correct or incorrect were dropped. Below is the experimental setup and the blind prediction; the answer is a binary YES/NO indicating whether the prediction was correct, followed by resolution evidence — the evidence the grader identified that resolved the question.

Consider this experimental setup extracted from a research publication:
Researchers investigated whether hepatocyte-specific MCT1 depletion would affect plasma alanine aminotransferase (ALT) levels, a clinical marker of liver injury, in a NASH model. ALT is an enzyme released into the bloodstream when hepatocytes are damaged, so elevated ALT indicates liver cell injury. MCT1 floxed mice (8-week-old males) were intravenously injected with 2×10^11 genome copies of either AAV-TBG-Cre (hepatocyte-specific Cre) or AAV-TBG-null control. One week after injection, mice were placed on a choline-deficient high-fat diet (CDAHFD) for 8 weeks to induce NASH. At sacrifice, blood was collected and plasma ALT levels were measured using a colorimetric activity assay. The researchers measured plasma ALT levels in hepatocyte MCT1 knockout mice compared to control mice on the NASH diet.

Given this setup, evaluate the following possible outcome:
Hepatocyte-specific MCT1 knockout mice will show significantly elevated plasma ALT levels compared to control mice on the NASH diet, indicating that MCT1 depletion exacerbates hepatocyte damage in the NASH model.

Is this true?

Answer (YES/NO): NO